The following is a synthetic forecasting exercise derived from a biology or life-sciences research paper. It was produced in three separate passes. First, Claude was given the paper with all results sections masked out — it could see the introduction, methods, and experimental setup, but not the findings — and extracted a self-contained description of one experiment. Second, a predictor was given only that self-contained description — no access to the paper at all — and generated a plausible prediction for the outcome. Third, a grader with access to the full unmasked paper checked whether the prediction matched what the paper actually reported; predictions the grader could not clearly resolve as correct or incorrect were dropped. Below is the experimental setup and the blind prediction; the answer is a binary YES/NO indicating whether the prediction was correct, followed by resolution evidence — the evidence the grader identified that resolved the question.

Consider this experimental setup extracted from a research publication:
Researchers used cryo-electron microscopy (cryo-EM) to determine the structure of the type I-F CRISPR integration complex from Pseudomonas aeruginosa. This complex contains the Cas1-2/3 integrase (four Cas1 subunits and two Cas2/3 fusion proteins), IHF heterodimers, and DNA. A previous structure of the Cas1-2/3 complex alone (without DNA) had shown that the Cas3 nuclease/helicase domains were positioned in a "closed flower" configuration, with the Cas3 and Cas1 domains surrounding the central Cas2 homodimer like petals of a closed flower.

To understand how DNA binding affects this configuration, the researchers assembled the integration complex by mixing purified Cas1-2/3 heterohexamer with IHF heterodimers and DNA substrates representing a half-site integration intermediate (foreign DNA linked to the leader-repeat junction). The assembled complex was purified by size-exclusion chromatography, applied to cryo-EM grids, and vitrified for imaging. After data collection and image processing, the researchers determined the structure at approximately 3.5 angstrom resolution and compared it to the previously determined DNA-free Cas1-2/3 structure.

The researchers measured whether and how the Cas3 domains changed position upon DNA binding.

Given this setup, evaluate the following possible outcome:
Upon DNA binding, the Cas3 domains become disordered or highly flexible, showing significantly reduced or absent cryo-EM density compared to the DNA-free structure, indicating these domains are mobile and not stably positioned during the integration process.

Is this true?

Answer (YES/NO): NO